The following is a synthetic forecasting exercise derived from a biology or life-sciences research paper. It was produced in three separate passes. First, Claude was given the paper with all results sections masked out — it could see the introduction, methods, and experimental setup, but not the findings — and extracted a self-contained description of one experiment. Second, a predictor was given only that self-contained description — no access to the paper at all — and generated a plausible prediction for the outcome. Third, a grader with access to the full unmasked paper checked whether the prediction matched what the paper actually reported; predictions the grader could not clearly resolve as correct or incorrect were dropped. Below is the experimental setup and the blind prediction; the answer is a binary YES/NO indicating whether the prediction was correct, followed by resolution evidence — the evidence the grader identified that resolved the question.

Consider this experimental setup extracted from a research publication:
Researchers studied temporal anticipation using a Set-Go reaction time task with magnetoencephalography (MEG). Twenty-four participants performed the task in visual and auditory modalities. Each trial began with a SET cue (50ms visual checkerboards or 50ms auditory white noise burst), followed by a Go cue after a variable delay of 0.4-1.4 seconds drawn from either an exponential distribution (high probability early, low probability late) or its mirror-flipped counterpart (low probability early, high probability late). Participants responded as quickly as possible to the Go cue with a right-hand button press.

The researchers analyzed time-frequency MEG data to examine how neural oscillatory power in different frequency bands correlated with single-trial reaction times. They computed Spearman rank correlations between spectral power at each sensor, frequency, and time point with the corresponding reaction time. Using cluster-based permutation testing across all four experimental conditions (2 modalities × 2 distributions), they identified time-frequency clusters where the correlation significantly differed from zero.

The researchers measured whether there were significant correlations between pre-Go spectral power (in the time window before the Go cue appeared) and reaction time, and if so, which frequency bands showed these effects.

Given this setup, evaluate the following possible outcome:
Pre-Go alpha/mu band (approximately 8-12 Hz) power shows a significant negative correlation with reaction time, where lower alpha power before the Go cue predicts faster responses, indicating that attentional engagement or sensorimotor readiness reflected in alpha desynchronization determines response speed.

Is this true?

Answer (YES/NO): NO